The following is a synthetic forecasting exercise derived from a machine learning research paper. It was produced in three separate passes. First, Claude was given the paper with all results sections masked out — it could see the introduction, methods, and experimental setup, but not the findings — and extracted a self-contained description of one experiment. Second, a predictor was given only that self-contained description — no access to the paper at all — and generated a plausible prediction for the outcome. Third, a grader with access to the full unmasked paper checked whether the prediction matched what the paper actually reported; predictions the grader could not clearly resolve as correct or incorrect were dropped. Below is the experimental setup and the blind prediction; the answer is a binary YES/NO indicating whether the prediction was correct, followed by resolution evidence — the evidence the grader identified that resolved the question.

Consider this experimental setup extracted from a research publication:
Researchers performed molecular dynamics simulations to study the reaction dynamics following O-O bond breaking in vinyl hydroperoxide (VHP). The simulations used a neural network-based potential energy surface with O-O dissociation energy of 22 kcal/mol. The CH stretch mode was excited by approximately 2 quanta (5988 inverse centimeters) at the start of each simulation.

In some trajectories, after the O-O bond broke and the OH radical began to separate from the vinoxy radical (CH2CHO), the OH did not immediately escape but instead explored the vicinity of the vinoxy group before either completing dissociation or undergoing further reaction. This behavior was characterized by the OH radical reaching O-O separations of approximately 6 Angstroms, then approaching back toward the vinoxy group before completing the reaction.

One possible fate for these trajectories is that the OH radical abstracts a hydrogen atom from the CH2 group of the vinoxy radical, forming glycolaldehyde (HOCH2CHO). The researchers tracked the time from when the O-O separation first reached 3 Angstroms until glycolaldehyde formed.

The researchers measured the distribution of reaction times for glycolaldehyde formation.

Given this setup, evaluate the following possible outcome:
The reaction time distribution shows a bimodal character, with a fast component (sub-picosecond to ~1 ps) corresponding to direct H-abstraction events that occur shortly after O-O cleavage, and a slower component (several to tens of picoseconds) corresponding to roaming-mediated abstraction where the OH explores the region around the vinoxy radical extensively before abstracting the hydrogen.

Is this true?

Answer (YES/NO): NO